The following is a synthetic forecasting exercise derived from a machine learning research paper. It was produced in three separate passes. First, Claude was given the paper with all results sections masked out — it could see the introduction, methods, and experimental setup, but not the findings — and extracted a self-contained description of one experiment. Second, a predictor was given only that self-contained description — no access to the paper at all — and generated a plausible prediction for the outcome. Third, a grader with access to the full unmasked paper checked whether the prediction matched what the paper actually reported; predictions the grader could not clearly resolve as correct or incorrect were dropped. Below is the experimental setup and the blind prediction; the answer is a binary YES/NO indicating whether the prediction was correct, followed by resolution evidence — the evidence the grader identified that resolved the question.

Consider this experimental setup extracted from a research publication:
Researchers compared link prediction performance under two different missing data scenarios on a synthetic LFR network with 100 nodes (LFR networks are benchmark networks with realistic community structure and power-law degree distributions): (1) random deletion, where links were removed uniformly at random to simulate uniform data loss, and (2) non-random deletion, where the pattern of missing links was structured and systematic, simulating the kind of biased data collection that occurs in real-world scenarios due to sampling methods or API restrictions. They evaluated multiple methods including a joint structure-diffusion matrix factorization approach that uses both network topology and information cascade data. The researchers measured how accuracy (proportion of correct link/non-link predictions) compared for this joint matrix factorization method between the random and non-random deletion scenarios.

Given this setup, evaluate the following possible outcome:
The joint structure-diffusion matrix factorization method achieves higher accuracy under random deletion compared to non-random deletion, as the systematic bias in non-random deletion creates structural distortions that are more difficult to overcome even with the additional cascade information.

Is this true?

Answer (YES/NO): YES